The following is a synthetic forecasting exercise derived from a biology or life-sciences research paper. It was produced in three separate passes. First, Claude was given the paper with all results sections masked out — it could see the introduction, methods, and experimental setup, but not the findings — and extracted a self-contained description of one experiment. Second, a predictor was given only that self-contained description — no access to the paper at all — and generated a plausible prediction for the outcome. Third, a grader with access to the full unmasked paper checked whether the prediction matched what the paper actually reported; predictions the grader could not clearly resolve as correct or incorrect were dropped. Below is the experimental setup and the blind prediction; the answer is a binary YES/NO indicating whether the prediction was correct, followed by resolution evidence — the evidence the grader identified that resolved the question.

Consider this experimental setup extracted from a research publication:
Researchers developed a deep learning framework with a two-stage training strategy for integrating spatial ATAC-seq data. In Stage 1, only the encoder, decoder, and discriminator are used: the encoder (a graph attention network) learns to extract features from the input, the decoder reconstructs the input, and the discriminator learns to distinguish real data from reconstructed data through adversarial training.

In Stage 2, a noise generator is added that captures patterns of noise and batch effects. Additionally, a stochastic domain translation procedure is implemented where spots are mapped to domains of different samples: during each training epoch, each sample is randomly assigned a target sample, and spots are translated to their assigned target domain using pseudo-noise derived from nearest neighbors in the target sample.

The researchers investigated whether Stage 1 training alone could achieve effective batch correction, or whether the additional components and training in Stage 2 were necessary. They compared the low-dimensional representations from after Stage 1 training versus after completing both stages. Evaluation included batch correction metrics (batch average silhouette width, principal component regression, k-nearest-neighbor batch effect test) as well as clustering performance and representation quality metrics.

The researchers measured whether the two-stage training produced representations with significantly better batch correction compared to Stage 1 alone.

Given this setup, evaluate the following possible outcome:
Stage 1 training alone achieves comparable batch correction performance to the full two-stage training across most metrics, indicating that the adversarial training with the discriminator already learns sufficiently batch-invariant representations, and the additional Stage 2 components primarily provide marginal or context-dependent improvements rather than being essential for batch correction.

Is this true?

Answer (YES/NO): NO